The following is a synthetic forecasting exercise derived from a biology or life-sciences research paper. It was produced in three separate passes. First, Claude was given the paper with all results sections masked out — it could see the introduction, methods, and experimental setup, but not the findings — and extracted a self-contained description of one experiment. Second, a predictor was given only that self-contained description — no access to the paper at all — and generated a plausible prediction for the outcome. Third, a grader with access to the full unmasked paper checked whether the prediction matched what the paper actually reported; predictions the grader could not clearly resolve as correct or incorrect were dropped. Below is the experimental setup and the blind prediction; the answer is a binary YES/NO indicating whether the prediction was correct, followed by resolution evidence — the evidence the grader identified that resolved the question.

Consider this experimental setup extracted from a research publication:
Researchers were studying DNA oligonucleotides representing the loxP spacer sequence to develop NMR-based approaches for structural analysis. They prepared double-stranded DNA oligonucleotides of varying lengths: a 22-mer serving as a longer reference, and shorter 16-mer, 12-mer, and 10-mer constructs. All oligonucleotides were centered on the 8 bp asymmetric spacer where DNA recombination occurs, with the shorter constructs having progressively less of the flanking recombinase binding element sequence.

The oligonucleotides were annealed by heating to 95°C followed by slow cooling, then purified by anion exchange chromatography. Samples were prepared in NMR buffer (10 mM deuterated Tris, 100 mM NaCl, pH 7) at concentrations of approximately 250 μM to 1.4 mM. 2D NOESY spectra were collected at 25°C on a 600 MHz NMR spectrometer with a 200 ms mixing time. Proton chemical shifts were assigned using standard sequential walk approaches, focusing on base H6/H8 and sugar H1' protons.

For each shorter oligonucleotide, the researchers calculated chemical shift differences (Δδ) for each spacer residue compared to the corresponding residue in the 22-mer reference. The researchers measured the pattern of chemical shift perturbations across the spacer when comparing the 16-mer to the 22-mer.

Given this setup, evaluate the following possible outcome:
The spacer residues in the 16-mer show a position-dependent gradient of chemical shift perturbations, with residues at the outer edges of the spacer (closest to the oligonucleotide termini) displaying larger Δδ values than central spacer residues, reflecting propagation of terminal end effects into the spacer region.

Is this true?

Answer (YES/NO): YES